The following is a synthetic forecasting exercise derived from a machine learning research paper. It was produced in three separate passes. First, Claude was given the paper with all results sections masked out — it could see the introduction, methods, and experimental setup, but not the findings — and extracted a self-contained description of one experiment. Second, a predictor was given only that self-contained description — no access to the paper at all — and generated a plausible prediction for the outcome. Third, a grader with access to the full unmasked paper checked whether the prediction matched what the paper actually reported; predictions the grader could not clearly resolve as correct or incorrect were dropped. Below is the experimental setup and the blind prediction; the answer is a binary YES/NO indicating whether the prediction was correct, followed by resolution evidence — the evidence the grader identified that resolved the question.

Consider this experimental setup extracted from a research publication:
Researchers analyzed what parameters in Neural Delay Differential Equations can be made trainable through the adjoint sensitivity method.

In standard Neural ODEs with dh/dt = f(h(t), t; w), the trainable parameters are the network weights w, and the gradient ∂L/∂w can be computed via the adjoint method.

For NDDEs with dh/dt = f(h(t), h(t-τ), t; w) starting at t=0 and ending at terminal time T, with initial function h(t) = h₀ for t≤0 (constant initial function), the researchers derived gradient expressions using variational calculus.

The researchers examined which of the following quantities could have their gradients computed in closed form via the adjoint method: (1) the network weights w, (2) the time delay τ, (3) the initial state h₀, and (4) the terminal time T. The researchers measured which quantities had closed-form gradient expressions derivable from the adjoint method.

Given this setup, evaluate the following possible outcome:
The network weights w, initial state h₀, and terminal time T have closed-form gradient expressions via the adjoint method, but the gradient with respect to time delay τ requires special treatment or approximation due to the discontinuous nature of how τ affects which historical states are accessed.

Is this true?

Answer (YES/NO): NO